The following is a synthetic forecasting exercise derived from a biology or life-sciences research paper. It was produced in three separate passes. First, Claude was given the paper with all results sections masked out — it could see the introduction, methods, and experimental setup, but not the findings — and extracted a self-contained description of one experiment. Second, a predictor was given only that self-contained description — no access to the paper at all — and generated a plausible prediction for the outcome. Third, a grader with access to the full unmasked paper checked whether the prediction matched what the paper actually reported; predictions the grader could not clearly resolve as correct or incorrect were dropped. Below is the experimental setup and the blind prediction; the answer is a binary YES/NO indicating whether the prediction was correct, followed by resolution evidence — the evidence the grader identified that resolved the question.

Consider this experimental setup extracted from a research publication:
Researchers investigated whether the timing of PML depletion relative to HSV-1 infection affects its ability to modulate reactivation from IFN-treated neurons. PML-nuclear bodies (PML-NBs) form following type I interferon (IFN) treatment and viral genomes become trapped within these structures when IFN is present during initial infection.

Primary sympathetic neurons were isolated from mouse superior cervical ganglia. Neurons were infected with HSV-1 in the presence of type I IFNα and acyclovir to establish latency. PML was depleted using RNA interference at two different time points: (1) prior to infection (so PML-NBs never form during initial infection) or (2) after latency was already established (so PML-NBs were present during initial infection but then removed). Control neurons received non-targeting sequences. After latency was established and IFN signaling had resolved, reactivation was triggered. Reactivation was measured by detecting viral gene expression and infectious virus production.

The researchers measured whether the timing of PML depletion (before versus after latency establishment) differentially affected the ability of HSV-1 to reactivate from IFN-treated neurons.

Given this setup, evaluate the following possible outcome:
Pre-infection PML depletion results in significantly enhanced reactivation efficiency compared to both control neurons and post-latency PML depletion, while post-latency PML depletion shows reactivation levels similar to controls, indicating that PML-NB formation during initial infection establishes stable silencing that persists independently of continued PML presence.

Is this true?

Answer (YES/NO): NO